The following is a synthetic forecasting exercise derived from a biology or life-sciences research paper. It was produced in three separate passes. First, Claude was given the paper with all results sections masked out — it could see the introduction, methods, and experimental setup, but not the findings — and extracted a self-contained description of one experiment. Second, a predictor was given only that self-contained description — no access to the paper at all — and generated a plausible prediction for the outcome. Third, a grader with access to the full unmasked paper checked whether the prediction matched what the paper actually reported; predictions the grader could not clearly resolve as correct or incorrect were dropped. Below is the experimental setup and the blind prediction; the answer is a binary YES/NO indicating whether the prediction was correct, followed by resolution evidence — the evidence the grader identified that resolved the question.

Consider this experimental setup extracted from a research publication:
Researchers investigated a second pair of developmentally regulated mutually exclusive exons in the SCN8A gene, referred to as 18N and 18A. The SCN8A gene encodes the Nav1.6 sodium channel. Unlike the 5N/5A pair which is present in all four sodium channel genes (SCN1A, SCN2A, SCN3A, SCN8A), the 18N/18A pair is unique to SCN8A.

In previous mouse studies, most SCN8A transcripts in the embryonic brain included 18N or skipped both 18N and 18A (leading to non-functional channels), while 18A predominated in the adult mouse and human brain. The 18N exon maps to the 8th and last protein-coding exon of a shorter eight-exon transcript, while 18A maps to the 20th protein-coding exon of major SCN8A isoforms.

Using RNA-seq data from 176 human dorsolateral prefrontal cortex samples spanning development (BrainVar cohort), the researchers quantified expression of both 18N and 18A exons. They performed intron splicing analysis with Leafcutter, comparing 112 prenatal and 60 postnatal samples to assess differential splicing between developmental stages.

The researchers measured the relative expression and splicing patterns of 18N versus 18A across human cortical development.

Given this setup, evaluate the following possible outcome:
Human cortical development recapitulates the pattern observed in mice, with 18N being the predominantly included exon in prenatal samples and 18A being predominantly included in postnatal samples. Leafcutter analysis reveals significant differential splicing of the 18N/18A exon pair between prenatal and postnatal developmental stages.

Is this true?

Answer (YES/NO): YES